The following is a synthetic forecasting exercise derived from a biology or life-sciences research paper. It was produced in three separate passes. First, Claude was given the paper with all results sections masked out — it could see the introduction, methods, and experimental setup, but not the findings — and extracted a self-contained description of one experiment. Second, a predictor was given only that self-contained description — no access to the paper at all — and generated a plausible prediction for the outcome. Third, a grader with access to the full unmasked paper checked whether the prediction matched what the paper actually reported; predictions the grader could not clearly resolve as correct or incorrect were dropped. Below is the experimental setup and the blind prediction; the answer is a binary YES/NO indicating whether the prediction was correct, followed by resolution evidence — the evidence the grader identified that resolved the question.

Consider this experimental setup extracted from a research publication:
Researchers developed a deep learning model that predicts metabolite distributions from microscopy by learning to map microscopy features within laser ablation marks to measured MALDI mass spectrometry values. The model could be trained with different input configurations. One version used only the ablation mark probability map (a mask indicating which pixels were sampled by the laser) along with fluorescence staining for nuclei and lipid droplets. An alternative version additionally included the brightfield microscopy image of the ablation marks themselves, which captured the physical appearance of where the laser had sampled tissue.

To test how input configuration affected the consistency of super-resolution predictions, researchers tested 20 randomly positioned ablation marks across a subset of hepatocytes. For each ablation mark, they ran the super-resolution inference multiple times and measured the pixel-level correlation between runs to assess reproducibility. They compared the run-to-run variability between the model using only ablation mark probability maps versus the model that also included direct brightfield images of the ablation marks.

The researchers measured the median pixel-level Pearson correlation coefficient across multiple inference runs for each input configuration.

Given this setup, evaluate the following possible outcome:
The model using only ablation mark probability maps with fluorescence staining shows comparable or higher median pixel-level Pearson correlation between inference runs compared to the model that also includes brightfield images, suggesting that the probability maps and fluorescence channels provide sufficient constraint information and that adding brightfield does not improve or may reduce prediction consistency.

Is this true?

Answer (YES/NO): YES